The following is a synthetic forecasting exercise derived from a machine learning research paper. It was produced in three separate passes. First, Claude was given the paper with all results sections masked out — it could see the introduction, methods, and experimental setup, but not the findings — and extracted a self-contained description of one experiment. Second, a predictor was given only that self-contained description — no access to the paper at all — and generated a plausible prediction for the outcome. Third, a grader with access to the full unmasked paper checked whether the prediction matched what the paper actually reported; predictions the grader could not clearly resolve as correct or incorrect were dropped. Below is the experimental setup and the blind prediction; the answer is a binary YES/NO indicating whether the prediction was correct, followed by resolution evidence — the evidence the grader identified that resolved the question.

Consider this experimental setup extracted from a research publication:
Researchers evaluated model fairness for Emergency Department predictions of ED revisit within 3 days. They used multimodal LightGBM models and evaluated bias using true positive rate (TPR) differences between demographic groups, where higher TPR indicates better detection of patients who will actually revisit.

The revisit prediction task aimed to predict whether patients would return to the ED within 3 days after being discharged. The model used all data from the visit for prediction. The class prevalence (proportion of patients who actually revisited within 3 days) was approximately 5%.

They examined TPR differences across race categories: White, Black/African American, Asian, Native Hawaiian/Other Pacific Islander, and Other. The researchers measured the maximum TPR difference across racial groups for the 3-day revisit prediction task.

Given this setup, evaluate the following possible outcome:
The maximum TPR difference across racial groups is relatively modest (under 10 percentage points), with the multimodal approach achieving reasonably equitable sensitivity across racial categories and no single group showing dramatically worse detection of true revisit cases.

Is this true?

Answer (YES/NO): NO